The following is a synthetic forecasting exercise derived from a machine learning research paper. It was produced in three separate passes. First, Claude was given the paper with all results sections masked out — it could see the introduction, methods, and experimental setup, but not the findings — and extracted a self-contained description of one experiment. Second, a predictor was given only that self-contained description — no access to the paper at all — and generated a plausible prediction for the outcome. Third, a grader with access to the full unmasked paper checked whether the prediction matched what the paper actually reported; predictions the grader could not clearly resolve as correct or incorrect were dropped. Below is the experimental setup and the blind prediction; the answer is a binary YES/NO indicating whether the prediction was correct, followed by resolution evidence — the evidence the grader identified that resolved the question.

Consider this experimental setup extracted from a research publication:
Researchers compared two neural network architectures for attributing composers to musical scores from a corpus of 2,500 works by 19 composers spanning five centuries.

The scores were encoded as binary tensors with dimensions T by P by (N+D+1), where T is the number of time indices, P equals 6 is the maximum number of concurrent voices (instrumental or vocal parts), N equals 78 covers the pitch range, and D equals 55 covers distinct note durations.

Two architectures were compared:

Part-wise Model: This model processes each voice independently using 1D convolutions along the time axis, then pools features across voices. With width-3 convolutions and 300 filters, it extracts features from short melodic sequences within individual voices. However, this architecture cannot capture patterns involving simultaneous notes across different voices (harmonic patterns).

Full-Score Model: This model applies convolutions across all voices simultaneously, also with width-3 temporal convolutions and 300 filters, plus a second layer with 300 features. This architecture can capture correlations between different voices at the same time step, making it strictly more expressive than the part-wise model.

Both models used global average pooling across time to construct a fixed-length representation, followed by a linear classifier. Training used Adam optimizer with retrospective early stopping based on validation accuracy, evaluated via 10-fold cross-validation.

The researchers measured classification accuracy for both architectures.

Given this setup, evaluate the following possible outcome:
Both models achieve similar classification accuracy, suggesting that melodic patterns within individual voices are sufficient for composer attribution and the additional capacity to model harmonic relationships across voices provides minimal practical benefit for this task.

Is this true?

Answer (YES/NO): NO